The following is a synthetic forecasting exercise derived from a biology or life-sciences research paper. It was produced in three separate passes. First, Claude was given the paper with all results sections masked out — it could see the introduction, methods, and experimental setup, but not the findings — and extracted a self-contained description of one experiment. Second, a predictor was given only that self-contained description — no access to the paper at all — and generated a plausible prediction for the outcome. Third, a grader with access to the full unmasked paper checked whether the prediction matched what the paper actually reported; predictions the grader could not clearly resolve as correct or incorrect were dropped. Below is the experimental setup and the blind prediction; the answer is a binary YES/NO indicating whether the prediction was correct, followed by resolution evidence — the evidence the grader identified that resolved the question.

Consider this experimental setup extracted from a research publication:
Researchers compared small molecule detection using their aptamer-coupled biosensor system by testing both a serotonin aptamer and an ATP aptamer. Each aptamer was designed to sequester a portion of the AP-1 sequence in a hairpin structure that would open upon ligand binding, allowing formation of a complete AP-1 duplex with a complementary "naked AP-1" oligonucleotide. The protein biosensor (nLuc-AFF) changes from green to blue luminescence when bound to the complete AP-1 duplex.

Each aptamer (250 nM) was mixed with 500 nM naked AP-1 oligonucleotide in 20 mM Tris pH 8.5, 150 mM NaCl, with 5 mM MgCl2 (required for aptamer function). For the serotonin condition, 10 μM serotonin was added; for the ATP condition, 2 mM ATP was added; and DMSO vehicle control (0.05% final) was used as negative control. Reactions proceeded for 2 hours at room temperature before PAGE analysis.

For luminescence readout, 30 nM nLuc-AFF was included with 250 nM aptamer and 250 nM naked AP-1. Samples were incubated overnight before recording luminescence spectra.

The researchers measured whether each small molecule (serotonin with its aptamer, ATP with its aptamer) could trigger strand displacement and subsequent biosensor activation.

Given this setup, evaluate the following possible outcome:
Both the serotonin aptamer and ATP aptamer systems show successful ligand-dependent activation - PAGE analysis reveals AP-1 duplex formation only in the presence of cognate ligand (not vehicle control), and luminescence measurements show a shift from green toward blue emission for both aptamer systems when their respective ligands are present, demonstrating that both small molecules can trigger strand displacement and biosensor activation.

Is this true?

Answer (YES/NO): YES